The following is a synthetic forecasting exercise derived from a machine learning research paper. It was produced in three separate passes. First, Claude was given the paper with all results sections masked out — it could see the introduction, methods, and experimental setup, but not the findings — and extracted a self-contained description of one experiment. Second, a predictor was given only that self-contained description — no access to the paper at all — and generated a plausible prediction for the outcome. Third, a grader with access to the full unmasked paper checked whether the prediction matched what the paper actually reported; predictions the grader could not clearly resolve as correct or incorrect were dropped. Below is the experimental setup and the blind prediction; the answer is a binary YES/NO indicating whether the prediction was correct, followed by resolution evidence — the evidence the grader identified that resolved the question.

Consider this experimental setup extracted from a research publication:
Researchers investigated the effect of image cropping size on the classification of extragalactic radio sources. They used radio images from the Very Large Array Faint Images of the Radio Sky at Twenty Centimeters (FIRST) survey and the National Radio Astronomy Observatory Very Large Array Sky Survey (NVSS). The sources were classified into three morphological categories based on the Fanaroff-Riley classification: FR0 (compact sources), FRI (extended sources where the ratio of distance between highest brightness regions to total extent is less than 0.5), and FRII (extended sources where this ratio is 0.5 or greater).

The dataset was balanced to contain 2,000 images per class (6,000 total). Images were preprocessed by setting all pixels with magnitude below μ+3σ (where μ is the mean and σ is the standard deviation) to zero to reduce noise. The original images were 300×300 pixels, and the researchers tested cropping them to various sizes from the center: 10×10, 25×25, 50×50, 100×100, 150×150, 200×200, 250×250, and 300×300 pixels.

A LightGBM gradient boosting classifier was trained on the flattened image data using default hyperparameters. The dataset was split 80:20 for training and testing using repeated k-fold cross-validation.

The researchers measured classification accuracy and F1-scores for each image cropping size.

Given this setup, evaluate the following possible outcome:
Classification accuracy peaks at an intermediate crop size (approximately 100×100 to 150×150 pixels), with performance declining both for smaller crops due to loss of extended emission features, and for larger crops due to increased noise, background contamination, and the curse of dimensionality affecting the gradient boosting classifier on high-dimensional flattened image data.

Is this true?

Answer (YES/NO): NO